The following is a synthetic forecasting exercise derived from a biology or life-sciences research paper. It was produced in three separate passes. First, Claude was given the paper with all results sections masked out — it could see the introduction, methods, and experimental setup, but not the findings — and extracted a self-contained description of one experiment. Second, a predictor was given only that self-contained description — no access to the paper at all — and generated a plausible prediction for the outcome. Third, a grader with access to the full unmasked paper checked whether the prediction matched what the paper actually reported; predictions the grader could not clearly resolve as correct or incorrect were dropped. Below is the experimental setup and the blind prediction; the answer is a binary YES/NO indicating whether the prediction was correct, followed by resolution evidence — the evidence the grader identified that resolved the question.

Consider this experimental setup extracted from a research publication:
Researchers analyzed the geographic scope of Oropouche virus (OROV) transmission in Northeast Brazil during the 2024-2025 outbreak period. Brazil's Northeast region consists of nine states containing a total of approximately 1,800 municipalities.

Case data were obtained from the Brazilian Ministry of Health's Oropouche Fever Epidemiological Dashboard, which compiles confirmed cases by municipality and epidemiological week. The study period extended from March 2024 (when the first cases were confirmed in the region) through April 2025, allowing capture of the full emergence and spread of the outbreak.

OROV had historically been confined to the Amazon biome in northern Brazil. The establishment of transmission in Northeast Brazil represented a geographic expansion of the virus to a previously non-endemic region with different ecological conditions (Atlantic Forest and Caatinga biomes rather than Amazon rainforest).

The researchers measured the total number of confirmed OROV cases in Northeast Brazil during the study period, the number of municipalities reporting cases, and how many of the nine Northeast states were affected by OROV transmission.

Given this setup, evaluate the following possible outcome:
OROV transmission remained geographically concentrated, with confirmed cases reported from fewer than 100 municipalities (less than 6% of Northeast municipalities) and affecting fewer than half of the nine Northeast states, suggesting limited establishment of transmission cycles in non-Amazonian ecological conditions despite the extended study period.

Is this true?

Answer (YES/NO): NO